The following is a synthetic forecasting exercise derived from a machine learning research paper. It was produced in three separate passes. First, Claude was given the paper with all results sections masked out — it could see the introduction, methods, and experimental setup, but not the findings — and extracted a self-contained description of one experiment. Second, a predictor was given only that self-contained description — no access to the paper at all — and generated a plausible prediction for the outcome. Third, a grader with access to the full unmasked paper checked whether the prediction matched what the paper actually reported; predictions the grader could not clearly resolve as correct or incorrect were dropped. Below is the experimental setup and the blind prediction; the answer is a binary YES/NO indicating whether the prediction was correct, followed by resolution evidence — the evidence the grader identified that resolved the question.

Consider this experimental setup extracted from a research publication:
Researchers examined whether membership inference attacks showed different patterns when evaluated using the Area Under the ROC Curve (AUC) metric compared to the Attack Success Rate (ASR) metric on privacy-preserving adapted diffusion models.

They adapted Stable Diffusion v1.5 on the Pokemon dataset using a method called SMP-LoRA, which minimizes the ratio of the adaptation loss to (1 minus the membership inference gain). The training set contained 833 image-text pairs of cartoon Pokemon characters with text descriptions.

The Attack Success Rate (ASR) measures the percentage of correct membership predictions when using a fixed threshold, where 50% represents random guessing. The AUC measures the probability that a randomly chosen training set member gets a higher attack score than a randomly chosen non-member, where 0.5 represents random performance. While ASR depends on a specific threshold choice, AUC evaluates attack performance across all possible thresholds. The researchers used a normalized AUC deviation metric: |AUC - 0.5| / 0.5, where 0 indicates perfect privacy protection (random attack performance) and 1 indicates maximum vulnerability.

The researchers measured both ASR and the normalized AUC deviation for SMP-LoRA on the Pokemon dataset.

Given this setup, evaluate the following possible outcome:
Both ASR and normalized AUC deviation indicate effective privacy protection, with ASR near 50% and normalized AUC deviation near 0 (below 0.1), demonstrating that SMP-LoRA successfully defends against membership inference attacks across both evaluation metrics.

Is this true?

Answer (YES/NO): NO